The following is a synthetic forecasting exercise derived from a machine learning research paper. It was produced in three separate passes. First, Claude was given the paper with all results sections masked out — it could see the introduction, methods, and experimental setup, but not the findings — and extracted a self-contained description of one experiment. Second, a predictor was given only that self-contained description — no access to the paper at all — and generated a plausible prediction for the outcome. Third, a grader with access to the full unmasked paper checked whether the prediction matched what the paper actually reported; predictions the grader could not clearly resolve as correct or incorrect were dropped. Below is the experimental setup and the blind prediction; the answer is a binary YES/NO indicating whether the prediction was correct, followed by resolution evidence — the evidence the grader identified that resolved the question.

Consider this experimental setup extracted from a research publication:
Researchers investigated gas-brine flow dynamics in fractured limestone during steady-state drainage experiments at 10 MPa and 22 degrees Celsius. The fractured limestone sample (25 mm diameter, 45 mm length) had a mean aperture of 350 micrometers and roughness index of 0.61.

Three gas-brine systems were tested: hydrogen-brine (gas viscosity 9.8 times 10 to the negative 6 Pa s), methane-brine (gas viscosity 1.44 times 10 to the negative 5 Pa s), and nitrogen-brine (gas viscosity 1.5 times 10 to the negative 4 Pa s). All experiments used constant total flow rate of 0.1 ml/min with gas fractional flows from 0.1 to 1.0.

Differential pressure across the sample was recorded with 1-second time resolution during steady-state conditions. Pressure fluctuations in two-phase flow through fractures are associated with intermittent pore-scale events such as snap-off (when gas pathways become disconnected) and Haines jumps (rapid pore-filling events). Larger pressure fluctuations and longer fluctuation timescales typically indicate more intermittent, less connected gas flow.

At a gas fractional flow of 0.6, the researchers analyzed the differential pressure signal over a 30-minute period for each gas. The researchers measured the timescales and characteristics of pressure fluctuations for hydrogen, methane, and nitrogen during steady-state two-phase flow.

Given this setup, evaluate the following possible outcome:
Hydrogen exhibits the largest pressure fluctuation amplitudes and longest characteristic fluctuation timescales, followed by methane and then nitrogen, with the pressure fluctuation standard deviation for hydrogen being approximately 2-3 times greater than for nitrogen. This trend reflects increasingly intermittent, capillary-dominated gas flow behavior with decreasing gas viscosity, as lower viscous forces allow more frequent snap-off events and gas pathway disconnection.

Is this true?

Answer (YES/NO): NO